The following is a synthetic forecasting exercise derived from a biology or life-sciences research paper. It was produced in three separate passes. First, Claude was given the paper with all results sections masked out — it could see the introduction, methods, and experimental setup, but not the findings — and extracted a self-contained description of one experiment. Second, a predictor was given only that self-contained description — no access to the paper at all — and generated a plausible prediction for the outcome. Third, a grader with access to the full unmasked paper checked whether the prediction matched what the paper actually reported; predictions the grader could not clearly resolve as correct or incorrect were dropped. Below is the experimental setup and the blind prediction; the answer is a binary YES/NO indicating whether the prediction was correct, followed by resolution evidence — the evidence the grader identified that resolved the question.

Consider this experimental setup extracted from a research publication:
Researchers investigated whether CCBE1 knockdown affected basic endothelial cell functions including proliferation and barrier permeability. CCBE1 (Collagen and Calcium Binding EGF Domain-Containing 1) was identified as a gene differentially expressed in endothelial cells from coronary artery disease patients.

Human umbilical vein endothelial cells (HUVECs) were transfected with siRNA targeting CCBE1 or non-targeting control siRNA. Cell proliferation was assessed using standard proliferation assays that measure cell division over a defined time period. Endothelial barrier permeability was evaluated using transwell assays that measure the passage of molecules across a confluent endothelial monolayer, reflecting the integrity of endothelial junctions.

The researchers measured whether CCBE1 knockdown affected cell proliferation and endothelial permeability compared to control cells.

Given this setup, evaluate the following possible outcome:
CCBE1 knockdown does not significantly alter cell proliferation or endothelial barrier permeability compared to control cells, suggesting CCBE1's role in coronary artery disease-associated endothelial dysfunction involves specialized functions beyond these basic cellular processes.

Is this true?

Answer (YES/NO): YES